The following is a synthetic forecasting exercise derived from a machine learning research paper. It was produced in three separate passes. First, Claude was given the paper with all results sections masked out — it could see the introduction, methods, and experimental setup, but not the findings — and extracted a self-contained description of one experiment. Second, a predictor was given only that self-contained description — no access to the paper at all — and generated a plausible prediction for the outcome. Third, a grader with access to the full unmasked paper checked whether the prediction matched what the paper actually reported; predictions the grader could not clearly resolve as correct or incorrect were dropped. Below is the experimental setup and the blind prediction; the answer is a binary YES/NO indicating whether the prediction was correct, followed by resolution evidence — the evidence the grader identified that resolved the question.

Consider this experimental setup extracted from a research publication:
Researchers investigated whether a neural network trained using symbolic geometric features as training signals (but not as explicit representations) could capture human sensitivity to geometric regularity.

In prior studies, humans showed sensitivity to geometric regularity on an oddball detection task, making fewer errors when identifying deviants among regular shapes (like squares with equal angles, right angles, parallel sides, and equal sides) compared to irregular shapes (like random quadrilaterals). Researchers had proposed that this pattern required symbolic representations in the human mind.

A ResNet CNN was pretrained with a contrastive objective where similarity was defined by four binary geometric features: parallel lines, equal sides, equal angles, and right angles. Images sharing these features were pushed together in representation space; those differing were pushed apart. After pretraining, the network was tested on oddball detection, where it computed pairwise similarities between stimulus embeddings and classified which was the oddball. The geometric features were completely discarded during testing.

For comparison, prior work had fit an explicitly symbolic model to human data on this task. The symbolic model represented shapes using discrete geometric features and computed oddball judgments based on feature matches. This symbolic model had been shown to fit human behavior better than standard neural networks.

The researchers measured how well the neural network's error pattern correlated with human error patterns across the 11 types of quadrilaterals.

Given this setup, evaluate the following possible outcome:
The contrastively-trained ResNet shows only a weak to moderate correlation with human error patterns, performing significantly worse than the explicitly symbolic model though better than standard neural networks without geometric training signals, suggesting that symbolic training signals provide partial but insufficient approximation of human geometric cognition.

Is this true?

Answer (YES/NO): NO